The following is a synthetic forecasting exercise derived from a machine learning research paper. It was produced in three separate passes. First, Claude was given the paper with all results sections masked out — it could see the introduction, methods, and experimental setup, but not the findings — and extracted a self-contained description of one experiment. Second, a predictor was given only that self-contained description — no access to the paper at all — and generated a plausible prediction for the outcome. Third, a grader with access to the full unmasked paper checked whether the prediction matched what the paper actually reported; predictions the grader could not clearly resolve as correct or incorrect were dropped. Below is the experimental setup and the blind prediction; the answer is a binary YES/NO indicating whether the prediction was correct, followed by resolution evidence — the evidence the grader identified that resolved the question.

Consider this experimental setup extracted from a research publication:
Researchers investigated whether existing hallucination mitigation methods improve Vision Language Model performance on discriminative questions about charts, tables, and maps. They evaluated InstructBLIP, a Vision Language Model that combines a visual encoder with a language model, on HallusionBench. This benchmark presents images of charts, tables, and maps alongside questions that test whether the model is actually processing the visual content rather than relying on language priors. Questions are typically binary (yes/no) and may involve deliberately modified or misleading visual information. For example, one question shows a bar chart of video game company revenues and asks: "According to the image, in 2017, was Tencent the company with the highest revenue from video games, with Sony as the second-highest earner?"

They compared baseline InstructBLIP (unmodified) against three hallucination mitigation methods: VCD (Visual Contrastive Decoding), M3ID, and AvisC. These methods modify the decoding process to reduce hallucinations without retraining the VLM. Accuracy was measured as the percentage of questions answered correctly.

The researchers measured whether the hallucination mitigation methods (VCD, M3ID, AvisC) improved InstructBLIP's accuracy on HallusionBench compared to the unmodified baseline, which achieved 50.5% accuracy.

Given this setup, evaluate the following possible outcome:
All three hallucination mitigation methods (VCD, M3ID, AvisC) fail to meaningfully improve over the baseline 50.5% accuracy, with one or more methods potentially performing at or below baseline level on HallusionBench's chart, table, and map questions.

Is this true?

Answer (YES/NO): YES